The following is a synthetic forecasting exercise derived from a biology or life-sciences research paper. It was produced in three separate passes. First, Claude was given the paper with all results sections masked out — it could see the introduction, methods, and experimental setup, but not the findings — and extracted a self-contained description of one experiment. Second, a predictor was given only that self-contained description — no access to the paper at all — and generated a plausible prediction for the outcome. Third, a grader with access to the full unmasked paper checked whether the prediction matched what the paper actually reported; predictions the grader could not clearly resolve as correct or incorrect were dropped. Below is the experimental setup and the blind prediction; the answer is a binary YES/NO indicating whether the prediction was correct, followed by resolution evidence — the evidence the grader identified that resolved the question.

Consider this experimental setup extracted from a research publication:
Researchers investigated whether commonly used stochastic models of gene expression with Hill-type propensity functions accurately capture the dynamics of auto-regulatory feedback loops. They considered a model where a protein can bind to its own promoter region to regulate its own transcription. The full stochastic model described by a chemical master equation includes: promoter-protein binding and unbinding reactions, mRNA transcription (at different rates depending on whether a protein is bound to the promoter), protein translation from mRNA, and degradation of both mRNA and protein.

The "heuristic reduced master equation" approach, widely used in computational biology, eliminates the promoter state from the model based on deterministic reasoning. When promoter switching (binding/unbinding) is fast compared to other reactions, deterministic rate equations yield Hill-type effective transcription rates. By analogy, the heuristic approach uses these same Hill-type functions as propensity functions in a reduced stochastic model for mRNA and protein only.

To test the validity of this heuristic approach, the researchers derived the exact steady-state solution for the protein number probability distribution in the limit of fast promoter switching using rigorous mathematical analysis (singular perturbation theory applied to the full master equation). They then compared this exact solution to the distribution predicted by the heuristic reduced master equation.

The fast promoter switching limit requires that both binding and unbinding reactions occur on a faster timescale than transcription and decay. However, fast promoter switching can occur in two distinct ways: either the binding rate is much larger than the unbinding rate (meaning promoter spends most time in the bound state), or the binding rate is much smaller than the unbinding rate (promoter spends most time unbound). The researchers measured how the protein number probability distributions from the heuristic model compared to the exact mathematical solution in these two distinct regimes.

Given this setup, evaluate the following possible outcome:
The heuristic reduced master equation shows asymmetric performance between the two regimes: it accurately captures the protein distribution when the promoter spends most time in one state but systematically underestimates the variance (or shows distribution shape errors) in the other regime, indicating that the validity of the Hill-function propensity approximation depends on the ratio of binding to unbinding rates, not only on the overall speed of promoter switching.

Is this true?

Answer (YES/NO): YES